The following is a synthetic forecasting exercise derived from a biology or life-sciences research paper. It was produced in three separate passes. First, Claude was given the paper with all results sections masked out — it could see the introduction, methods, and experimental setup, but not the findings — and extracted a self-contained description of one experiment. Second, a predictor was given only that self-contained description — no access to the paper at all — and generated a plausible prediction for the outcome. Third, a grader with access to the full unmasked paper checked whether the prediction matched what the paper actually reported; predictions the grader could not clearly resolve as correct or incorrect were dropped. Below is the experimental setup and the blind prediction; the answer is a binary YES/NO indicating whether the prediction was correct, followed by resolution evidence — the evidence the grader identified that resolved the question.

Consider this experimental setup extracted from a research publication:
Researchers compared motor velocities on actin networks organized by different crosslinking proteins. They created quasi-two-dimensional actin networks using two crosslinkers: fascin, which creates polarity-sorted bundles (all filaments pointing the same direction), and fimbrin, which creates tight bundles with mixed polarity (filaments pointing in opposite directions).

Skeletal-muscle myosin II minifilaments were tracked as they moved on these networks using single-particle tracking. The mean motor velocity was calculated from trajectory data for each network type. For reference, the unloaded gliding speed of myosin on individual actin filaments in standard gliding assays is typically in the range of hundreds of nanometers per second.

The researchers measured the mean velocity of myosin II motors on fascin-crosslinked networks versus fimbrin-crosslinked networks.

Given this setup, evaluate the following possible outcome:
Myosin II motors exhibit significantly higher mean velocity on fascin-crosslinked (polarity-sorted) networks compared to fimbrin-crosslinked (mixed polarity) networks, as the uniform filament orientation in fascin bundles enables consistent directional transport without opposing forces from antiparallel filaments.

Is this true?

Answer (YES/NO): YES